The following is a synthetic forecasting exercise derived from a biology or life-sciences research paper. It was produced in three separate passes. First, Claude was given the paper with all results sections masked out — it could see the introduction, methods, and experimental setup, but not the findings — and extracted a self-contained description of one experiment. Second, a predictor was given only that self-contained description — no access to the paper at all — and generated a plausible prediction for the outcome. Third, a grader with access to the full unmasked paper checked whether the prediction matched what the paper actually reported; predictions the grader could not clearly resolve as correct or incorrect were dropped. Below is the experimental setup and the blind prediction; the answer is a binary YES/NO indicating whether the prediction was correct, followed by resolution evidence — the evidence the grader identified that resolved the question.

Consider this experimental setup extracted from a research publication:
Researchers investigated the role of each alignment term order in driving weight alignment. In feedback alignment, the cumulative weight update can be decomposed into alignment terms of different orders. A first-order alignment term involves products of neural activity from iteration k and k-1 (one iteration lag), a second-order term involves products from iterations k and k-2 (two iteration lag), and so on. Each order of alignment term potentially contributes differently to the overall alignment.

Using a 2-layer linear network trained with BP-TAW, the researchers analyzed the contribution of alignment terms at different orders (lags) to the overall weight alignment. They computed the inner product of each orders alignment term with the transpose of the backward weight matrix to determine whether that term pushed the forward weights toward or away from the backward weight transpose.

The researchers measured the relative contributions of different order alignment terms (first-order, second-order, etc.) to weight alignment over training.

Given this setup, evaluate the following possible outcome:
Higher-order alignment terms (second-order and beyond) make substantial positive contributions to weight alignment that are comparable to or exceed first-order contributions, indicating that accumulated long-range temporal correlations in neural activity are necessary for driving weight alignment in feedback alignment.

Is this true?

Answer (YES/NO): NO